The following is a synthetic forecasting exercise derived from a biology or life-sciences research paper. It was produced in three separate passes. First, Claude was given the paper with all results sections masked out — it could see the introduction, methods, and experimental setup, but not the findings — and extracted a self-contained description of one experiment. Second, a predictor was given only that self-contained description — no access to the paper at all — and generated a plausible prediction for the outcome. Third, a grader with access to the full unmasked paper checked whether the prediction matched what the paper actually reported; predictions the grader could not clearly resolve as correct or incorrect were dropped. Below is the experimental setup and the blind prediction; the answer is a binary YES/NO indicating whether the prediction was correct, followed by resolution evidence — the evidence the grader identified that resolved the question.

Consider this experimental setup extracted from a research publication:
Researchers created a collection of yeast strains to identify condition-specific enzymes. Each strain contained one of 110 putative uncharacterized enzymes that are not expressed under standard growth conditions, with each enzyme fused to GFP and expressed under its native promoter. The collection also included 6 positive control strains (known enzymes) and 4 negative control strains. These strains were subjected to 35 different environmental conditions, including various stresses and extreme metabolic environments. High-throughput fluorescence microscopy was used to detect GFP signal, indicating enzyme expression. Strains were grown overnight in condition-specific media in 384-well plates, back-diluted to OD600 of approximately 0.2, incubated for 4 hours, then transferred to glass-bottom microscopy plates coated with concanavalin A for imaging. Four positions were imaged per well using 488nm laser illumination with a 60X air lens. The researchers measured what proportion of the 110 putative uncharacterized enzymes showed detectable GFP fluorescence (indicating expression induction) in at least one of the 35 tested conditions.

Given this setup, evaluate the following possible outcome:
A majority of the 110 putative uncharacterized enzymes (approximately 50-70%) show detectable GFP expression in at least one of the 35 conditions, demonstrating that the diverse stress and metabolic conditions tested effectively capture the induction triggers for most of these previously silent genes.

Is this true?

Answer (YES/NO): NO